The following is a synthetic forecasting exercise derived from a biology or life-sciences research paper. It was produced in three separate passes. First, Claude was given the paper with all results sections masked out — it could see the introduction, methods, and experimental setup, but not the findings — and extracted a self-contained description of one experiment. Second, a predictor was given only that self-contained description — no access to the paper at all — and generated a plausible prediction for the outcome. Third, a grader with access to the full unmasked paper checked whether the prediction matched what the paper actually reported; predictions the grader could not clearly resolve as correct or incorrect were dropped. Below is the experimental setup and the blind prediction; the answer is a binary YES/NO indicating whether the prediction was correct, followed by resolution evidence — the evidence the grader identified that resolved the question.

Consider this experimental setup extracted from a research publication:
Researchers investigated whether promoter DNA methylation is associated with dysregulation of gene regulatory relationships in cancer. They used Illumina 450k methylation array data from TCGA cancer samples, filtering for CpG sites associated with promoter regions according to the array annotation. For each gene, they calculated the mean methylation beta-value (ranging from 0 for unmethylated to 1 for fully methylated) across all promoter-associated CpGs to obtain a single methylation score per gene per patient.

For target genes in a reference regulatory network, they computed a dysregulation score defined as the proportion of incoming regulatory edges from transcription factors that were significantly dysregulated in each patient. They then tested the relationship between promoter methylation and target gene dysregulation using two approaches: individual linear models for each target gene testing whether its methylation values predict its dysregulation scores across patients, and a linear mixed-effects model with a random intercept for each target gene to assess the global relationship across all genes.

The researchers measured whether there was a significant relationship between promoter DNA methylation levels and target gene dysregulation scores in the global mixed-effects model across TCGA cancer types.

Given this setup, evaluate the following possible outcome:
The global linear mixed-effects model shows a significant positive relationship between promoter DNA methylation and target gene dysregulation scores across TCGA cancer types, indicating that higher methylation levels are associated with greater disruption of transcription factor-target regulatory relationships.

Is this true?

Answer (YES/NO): NO